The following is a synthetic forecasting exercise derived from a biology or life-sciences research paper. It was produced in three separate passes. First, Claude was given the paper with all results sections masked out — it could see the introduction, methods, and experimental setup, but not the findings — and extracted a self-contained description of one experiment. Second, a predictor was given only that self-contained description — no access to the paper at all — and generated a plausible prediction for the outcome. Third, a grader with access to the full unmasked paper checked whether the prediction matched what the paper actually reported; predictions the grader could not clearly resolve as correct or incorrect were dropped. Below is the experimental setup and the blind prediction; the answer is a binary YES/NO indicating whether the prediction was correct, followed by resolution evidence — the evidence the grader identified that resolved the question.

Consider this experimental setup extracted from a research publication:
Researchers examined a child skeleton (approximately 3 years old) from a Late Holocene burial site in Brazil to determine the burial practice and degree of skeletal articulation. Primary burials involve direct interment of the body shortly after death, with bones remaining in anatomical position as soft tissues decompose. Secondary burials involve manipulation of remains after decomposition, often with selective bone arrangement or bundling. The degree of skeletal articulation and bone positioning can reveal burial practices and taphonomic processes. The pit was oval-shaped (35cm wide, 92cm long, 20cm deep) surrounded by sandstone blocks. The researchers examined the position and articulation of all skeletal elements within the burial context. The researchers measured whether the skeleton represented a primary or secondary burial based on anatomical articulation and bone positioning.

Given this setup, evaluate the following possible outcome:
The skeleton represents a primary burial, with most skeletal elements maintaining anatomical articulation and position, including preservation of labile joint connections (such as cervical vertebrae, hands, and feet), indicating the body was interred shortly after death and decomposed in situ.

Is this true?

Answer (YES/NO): YES